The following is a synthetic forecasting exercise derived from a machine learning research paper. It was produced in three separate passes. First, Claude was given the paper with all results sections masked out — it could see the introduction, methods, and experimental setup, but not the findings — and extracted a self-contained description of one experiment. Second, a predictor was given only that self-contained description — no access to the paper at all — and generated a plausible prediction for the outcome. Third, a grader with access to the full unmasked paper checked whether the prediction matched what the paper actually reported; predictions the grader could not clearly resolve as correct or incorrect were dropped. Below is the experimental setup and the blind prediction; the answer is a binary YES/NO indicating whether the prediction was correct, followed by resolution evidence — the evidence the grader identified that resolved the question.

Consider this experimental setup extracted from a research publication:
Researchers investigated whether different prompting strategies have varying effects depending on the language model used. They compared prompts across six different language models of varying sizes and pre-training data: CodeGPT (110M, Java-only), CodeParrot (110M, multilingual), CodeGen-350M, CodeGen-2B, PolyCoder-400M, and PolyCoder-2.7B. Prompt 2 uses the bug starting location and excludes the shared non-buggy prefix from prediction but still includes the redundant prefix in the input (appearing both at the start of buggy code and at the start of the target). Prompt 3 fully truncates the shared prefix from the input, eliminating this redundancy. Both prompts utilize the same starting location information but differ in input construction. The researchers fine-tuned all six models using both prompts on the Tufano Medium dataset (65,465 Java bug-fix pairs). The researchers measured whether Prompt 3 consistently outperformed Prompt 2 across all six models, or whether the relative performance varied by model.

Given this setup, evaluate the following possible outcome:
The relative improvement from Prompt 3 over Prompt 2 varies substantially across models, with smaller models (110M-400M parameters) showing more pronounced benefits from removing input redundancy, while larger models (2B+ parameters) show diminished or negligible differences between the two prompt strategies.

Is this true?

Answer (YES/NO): NO